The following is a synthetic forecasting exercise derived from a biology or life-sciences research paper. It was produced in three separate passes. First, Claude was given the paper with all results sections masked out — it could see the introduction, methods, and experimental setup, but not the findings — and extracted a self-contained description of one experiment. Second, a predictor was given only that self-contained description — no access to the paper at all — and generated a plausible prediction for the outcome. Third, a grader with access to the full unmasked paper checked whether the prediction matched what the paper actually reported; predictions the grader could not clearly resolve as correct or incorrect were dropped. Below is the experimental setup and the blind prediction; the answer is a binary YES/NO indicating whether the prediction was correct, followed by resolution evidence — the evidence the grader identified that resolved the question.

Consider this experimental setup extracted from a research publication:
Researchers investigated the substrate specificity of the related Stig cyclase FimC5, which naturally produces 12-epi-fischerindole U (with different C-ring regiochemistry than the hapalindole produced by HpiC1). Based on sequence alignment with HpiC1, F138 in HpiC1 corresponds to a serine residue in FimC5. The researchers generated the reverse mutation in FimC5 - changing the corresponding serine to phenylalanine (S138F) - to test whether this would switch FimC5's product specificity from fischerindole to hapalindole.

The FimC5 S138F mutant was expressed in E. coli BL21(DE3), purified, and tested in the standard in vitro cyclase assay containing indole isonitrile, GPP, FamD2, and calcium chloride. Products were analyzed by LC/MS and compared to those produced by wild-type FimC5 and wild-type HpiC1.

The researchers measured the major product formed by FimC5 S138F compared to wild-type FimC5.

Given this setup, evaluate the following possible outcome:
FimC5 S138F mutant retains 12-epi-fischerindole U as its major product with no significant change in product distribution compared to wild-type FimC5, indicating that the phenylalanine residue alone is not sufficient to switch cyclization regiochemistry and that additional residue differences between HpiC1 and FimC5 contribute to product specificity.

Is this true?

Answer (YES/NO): NO